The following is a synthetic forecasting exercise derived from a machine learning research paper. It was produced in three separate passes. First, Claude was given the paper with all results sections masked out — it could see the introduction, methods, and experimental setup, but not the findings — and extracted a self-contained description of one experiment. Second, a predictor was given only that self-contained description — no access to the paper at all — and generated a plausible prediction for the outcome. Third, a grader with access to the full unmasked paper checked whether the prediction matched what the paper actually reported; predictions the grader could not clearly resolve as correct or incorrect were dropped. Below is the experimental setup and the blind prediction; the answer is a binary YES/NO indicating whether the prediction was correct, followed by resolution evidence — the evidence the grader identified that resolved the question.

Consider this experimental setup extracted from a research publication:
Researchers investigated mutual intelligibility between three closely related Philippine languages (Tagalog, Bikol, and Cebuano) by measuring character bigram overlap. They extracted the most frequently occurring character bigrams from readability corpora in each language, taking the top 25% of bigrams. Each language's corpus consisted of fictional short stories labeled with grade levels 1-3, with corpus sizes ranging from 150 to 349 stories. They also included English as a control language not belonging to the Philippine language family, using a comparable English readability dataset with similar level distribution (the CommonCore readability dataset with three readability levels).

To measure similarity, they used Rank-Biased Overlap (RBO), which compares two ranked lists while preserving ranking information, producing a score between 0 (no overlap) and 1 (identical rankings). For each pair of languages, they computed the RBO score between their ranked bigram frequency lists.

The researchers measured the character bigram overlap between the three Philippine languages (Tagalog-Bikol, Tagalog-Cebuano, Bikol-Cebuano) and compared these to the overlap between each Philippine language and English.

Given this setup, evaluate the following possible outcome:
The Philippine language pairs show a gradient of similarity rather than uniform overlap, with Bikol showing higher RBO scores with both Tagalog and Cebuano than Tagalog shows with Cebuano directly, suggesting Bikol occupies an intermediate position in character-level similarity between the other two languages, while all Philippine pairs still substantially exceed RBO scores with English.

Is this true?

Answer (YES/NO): NO